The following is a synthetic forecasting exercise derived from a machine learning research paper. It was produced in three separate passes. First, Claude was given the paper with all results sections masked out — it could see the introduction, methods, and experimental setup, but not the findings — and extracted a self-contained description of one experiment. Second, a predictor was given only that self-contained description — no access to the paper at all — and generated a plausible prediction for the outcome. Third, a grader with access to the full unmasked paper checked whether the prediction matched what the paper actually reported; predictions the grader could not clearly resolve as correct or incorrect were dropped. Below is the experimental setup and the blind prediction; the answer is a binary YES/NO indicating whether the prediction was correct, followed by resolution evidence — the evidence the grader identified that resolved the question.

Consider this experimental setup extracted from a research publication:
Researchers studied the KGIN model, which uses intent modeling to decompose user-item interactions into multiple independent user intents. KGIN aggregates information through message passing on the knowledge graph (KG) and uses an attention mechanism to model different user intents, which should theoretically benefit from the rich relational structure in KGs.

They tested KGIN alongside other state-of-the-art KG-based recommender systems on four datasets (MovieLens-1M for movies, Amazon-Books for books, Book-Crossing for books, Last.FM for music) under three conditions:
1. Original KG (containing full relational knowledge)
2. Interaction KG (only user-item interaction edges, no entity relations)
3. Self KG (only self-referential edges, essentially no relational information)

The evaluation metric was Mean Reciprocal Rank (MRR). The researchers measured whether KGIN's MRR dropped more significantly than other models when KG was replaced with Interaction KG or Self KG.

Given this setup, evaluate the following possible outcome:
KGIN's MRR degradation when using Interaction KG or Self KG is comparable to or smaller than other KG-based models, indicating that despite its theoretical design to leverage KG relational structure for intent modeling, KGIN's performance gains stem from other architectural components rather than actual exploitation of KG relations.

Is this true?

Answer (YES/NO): NO